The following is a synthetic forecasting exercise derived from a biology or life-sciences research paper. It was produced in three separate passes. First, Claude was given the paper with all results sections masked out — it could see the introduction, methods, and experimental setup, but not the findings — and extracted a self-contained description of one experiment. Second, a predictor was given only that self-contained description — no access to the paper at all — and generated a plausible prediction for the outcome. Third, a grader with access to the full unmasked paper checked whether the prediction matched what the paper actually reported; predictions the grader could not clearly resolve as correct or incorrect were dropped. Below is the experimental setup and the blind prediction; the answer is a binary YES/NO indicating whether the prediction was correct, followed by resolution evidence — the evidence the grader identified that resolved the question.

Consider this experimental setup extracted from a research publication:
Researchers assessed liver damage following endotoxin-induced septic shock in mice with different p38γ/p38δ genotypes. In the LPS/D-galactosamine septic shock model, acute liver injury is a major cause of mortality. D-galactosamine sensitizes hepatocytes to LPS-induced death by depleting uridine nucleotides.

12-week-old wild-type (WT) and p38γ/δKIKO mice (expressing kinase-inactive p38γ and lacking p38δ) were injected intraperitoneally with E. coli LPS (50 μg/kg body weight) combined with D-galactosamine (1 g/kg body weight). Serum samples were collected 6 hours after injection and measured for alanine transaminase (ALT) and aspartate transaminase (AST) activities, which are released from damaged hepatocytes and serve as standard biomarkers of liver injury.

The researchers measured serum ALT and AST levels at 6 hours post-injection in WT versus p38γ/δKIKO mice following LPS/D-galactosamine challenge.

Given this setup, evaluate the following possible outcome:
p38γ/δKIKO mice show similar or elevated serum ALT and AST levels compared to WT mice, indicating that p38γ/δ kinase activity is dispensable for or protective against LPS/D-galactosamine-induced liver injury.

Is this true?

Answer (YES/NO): NO